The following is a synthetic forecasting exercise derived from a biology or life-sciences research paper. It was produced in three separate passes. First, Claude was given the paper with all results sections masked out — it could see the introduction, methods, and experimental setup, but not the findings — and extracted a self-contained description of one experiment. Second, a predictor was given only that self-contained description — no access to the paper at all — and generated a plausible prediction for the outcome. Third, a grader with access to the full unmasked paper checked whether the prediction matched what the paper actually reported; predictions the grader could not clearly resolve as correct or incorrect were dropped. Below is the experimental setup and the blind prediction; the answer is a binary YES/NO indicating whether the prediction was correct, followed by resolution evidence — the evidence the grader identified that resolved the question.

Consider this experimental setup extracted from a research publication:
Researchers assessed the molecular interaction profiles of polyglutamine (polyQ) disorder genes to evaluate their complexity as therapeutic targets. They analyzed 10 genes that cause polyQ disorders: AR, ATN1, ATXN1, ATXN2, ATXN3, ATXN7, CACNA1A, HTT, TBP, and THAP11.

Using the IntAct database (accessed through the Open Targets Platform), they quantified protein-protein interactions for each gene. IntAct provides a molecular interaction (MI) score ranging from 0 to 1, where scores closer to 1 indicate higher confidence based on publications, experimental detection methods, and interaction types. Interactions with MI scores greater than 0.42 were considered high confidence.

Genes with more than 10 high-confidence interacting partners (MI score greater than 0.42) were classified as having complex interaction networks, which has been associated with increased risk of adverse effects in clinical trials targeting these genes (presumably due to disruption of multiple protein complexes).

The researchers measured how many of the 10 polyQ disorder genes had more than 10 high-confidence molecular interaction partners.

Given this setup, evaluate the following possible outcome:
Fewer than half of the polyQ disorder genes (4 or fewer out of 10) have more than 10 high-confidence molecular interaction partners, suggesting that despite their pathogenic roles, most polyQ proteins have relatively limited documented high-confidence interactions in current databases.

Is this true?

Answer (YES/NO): NO